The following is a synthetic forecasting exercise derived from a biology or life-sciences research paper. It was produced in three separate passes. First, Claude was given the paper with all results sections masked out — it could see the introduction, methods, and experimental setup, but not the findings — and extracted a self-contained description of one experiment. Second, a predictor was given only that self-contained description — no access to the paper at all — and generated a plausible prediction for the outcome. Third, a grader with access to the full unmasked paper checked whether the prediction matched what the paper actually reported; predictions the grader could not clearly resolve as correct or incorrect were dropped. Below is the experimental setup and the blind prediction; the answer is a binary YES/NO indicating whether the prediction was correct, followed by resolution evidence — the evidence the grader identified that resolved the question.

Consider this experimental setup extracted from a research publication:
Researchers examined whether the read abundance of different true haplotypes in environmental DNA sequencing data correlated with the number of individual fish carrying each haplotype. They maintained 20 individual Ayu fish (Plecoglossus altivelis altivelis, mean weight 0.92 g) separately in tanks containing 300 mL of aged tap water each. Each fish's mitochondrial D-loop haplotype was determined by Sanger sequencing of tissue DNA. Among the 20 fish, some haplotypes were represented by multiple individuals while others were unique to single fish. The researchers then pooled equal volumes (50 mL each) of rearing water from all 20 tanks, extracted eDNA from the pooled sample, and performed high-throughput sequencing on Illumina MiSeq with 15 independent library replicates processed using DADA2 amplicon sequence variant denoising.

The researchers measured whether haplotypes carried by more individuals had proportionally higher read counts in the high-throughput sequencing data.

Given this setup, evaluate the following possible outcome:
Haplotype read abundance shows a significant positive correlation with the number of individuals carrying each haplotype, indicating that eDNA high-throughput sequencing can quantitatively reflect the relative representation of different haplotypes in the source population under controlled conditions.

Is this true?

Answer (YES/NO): YES